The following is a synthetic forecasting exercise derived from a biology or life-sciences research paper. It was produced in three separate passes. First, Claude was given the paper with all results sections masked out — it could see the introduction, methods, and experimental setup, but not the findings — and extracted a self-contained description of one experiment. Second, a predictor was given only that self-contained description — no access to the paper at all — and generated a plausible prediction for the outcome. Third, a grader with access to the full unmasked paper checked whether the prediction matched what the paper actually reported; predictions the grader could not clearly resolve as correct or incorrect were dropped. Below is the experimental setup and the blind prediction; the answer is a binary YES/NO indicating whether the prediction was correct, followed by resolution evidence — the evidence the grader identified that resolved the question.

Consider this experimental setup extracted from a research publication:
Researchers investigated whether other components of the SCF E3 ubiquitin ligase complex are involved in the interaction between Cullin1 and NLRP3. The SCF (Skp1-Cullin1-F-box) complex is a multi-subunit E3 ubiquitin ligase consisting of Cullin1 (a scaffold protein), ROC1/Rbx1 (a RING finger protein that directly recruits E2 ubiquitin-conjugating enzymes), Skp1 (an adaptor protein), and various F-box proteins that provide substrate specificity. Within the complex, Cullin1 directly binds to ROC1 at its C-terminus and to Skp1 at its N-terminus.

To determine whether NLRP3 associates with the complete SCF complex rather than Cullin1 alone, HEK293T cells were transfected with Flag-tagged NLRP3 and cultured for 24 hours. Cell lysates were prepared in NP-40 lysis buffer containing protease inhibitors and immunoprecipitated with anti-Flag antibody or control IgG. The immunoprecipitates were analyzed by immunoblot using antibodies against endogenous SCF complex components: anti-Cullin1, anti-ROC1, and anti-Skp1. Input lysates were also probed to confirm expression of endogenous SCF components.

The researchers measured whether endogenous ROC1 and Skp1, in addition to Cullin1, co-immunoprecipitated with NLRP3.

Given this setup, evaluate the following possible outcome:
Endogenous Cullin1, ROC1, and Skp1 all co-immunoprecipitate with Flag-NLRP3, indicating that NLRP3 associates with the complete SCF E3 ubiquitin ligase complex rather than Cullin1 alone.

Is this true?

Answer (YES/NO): NO